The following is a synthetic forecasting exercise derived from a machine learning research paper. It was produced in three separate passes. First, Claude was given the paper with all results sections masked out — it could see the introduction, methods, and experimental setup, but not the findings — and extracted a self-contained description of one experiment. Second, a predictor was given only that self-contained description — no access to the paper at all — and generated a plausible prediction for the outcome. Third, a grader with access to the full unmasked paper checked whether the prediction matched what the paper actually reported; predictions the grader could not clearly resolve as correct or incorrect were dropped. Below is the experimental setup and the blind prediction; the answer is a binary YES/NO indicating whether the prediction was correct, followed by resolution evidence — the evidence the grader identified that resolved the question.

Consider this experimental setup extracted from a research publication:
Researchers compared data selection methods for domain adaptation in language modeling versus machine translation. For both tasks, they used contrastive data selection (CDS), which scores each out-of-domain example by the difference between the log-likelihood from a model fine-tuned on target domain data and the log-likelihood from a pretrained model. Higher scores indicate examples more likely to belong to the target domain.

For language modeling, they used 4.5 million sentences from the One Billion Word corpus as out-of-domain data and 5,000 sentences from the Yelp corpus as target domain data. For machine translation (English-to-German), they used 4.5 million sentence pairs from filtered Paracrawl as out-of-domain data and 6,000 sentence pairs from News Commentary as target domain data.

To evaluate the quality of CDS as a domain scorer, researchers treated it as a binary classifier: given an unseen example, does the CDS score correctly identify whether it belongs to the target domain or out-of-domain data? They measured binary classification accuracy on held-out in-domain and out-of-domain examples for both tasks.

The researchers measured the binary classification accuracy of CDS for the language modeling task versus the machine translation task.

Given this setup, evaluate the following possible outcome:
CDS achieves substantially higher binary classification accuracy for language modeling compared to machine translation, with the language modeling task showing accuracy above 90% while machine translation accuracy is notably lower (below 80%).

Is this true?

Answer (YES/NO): YES